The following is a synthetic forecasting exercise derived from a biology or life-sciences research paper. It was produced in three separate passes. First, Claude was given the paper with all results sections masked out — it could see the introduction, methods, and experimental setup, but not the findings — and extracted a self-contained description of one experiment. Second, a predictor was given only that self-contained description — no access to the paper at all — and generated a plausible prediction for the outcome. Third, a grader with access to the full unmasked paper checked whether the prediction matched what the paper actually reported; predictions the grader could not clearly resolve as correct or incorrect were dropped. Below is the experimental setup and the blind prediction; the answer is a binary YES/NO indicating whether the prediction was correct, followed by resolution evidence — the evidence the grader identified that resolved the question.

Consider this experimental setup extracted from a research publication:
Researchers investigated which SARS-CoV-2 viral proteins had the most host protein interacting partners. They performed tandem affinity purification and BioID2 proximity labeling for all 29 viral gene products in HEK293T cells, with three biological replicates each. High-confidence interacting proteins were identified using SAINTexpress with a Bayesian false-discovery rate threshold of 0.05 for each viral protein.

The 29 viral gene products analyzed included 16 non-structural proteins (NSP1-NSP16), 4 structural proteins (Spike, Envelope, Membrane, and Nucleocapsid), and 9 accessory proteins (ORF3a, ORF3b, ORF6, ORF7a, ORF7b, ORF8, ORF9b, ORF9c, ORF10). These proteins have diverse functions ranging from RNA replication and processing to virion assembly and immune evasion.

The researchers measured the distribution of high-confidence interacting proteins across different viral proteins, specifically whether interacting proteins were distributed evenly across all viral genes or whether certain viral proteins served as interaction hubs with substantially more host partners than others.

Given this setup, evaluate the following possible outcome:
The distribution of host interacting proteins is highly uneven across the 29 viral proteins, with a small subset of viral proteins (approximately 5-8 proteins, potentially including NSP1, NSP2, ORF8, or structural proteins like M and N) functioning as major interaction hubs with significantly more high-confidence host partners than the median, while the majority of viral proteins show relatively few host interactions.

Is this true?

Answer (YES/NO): NO